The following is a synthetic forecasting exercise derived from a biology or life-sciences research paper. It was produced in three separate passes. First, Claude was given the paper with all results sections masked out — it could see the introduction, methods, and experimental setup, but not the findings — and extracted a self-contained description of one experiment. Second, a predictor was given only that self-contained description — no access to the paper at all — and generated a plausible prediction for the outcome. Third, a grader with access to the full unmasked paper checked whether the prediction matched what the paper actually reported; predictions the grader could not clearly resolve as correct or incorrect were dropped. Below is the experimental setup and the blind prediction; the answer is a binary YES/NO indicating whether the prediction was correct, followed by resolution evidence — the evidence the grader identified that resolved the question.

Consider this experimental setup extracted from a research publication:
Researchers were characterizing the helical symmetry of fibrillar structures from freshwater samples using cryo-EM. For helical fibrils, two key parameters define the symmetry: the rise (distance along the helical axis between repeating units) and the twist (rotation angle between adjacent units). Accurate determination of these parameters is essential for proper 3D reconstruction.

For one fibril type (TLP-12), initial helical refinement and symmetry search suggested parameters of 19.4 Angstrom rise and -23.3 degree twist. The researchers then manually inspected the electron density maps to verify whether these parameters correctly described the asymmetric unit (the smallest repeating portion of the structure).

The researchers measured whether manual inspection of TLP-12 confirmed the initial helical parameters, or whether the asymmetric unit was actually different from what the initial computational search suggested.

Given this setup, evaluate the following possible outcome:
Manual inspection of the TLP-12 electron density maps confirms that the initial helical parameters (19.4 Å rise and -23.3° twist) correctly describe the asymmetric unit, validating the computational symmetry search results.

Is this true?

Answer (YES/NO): NO